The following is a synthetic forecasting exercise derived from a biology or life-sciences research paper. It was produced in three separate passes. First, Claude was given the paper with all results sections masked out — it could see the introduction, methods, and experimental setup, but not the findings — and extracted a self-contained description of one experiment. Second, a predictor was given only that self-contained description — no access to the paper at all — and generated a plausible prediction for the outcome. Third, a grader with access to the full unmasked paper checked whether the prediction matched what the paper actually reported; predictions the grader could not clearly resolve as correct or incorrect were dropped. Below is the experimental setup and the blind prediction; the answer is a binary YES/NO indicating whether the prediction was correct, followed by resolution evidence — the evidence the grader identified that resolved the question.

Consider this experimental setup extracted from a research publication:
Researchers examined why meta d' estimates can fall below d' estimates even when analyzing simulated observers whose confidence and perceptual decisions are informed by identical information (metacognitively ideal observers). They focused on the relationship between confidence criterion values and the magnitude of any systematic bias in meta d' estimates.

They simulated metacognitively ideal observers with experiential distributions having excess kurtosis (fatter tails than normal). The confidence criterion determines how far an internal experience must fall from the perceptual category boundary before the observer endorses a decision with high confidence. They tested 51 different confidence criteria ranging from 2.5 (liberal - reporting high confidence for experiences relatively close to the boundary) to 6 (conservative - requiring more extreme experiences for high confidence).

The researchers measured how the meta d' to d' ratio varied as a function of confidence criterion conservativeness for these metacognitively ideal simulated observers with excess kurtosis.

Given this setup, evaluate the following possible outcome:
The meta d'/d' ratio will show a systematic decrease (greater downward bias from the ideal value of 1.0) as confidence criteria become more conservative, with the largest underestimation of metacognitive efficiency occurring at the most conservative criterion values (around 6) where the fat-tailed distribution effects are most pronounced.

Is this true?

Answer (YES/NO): YES